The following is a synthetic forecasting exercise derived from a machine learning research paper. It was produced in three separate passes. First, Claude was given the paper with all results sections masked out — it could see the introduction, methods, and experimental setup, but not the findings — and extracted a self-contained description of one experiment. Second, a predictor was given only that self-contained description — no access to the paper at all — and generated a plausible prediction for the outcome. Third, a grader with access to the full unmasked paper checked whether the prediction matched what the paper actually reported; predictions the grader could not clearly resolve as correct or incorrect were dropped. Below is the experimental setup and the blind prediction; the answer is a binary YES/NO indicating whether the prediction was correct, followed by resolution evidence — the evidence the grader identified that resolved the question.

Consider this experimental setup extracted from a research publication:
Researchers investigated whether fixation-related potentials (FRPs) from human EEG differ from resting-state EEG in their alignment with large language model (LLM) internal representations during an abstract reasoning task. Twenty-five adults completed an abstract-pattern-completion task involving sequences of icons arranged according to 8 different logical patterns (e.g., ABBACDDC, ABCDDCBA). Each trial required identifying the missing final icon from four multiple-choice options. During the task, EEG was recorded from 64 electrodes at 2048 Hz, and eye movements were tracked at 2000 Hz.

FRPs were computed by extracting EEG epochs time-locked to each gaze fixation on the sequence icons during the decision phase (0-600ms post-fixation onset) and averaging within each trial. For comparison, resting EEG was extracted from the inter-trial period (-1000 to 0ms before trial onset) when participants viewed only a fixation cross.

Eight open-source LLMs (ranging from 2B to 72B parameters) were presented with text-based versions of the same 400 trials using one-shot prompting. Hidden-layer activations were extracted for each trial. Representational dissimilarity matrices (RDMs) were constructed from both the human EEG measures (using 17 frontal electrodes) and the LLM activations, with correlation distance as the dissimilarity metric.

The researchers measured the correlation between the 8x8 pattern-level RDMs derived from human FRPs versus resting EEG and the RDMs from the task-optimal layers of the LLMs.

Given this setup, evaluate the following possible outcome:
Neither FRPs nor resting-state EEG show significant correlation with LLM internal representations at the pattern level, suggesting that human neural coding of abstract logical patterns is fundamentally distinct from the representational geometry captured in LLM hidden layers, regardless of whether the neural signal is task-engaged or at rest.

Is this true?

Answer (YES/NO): NO